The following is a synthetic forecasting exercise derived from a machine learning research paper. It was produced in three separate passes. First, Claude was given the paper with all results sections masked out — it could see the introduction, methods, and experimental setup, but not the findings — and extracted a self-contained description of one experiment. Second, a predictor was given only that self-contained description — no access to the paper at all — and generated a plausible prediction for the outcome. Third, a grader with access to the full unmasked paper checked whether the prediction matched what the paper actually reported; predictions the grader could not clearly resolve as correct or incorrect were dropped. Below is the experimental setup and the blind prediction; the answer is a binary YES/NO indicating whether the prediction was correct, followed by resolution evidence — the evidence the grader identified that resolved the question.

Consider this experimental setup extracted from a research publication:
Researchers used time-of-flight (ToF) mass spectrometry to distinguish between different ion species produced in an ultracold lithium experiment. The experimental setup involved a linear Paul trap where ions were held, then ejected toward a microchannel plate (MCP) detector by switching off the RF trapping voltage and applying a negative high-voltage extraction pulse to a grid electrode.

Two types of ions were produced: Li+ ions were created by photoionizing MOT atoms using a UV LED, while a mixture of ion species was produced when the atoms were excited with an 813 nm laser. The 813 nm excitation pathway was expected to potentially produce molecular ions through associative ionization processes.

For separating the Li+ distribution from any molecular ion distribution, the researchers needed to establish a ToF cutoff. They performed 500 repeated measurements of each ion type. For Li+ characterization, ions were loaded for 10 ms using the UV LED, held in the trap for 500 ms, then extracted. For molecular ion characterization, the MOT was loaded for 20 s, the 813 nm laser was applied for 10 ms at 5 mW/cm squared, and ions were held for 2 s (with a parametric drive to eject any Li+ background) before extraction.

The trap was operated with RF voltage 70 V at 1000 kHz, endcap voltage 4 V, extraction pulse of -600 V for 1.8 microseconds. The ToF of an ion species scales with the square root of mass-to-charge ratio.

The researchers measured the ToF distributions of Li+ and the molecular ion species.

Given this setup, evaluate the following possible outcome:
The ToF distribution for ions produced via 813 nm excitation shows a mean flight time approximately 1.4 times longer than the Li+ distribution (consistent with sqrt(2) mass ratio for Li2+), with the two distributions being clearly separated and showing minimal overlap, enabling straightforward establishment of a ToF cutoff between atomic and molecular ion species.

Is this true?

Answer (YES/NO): YES